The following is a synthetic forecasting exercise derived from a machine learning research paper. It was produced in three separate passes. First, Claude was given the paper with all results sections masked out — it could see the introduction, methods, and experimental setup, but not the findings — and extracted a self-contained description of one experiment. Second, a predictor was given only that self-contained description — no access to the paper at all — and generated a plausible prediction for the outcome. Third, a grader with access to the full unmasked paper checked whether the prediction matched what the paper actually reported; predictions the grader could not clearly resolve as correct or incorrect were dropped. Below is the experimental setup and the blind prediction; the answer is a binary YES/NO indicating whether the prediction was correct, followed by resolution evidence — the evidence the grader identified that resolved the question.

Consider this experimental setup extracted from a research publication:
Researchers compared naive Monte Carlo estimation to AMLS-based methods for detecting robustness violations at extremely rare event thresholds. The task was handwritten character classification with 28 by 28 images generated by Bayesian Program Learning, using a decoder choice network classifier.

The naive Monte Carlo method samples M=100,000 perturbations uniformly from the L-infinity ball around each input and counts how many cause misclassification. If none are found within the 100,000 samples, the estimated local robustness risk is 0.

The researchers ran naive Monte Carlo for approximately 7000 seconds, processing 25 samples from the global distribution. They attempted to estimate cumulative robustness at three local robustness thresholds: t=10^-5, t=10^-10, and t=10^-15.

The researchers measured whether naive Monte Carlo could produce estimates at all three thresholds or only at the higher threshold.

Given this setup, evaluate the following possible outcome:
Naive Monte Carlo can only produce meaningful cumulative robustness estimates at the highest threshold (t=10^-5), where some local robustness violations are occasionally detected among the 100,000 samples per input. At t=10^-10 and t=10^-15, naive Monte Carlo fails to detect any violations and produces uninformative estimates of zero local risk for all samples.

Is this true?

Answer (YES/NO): YES